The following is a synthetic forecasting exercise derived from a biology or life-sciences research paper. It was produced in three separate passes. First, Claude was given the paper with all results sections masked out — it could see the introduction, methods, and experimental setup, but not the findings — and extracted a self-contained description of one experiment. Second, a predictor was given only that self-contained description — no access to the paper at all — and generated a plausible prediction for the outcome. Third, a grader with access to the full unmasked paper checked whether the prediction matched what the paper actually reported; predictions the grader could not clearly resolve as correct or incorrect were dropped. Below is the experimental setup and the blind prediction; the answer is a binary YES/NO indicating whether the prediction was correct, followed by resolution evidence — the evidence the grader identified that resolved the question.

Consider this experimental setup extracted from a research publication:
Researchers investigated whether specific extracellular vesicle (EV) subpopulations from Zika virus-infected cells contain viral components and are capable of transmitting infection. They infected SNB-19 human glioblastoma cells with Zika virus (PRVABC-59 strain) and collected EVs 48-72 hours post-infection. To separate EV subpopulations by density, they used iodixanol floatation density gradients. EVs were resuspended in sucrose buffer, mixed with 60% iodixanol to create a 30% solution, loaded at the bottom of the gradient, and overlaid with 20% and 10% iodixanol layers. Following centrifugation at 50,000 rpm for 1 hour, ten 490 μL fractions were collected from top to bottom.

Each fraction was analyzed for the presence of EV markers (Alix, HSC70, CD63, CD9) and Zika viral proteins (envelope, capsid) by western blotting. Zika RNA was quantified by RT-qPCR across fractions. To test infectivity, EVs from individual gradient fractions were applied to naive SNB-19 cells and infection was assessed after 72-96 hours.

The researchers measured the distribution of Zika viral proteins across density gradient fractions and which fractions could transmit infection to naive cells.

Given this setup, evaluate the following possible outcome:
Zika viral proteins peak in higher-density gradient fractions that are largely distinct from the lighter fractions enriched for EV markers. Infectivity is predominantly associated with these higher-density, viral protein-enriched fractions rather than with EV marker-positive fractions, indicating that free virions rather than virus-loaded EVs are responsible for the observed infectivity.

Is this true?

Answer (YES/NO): NO